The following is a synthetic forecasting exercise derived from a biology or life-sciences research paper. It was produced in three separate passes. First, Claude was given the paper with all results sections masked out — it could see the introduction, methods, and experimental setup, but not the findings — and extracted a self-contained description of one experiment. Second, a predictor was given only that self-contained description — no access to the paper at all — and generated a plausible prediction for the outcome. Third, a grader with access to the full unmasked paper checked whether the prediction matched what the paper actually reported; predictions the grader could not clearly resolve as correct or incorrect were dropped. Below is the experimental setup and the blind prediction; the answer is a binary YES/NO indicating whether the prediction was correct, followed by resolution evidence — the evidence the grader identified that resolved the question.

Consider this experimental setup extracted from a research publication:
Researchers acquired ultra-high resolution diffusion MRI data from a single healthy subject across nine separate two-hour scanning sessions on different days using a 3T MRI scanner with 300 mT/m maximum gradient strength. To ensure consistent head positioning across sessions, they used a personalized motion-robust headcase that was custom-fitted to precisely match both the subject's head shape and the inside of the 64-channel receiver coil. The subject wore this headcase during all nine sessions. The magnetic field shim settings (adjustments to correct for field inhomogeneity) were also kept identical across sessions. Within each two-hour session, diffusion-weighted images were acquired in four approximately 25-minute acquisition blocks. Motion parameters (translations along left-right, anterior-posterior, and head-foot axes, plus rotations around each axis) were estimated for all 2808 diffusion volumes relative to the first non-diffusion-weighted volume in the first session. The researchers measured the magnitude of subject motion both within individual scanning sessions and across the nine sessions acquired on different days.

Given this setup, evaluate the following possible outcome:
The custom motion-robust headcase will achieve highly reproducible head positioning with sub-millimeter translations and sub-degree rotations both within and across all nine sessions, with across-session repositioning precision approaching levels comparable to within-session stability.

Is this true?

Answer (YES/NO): NO